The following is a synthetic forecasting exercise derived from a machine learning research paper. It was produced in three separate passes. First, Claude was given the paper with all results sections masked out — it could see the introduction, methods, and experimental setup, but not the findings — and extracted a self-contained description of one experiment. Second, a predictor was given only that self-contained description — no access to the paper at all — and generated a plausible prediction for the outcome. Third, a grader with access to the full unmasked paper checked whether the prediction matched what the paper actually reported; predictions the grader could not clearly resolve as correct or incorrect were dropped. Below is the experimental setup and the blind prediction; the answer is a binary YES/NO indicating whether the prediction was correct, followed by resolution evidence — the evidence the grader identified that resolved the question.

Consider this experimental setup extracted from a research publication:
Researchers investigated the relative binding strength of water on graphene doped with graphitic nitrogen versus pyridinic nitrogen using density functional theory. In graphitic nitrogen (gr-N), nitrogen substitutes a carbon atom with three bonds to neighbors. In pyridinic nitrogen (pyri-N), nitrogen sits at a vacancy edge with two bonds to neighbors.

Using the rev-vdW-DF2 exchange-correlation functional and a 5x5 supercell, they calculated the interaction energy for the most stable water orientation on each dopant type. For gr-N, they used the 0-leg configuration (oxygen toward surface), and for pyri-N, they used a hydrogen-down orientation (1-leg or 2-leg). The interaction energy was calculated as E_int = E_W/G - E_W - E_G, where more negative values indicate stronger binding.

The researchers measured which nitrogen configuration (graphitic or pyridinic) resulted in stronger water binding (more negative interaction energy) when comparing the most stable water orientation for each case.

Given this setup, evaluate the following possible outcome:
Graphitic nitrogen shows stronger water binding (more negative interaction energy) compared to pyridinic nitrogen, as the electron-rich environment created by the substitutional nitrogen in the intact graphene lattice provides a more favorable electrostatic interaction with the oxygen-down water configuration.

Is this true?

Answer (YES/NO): NO